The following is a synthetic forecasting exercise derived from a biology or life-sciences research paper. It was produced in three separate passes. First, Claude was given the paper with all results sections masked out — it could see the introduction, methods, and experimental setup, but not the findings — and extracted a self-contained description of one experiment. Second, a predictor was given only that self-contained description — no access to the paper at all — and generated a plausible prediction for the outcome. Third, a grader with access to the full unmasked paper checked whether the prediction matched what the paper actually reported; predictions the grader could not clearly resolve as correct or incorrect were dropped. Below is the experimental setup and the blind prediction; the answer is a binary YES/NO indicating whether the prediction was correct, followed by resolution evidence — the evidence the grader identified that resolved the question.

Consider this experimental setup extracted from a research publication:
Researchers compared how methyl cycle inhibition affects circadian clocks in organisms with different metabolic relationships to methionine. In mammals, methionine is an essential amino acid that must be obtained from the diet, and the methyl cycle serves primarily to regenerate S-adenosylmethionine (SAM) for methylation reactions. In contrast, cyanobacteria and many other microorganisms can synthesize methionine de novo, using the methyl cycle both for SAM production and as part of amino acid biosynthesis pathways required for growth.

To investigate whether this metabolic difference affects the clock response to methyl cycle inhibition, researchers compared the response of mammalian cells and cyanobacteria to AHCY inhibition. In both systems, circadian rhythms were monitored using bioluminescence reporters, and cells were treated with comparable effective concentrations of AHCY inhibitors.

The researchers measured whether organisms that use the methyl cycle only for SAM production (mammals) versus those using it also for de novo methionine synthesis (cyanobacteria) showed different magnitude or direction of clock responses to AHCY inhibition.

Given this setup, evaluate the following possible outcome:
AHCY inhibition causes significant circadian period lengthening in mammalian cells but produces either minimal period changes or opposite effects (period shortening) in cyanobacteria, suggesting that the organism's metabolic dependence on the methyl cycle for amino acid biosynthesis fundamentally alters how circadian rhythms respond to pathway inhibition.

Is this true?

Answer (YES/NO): NO